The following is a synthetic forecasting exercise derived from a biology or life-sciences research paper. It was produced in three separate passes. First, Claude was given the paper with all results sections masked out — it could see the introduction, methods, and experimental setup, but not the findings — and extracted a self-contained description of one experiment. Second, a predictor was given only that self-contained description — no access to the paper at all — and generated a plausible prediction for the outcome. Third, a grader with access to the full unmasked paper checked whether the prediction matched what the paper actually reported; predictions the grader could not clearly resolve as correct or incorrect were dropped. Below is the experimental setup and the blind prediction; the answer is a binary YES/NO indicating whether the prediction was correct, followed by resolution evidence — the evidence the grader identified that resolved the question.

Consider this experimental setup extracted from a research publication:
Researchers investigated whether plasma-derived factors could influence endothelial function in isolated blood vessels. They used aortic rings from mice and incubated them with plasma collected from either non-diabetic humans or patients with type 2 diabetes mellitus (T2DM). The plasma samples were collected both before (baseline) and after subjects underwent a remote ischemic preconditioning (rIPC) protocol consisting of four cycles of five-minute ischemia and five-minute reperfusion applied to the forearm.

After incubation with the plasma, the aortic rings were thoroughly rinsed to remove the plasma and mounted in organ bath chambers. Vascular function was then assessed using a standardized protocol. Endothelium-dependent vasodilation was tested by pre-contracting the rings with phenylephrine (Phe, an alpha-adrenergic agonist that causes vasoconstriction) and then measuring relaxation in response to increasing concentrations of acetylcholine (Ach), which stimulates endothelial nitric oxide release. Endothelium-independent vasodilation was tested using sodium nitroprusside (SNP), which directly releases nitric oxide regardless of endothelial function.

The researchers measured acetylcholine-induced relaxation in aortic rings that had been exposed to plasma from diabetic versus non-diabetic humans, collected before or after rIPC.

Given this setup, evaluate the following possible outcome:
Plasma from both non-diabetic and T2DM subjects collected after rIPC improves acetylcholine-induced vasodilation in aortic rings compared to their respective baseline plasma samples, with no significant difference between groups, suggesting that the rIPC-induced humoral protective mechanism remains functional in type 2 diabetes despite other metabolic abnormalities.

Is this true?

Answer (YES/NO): NO